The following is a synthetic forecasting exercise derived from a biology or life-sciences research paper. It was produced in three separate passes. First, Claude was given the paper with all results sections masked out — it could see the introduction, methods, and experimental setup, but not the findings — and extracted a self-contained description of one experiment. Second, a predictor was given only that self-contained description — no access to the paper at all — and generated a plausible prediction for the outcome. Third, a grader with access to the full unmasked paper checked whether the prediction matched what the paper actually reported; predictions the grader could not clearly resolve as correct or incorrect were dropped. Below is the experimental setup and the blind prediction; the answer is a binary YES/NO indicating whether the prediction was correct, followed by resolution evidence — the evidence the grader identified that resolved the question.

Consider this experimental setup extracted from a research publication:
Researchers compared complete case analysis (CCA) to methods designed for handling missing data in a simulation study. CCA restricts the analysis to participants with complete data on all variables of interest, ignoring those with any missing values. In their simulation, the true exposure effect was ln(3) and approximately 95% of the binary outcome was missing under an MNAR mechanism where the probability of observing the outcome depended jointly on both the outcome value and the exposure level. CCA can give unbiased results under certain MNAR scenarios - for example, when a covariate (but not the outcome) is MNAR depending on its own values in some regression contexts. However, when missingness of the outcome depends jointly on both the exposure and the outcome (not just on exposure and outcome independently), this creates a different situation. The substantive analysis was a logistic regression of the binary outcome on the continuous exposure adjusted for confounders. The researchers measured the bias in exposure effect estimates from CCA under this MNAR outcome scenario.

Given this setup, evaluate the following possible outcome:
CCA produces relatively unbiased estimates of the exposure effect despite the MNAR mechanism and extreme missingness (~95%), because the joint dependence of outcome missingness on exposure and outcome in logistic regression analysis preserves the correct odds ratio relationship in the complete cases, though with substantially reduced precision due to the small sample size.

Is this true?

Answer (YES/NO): NO